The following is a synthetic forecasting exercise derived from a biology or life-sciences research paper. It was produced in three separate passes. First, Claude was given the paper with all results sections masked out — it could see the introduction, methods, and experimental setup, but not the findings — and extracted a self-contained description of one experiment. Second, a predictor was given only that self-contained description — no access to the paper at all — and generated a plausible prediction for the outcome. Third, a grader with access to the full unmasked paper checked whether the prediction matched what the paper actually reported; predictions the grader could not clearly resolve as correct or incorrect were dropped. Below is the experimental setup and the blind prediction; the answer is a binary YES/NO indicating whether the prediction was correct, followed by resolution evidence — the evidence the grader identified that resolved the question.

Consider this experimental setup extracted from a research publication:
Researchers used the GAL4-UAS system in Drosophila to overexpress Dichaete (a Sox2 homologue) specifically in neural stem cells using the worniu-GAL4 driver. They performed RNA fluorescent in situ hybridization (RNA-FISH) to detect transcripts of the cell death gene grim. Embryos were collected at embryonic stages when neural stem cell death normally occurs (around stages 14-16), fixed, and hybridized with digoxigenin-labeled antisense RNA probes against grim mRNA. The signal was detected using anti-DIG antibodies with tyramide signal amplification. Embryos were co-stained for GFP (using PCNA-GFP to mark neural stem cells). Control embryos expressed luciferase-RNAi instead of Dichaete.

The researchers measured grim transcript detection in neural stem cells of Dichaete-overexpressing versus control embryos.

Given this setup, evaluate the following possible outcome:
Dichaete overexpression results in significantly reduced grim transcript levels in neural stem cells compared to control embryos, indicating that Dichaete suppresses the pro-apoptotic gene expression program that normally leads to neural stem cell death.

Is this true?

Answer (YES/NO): YES